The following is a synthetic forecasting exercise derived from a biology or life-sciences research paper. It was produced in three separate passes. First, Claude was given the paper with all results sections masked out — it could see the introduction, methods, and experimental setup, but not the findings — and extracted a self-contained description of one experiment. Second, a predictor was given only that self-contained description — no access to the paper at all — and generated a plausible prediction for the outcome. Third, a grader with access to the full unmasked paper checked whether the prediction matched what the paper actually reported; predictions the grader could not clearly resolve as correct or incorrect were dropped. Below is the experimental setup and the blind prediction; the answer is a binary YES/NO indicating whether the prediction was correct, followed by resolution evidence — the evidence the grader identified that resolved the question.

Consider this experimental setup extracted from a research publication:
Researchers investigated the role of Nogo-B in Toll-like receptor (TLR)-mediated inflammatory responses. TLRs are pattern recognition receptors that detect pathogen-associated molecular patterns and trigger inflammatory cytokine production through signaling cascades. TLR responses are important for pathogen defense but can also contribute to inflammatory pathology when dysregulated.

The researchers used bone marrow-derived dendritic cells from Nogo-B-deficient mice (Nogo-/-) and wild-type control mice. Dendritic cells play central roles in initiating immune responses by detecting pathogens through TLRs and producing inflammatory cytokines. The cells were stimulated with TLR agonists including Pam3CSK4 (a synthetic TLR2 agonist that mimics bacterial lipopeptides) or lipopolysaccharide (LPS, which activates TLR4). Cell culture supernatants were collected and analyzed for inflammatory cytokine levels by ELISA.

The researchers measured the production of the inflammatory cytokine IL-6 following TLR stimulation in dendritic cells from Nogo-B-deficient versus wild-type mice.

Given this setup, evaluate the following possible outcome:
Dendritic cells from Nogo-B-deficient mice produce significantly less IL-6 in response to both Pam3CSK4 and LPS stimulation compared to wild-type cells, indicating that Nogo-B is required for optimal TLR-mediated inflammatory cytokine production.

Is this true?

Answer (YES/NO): YES